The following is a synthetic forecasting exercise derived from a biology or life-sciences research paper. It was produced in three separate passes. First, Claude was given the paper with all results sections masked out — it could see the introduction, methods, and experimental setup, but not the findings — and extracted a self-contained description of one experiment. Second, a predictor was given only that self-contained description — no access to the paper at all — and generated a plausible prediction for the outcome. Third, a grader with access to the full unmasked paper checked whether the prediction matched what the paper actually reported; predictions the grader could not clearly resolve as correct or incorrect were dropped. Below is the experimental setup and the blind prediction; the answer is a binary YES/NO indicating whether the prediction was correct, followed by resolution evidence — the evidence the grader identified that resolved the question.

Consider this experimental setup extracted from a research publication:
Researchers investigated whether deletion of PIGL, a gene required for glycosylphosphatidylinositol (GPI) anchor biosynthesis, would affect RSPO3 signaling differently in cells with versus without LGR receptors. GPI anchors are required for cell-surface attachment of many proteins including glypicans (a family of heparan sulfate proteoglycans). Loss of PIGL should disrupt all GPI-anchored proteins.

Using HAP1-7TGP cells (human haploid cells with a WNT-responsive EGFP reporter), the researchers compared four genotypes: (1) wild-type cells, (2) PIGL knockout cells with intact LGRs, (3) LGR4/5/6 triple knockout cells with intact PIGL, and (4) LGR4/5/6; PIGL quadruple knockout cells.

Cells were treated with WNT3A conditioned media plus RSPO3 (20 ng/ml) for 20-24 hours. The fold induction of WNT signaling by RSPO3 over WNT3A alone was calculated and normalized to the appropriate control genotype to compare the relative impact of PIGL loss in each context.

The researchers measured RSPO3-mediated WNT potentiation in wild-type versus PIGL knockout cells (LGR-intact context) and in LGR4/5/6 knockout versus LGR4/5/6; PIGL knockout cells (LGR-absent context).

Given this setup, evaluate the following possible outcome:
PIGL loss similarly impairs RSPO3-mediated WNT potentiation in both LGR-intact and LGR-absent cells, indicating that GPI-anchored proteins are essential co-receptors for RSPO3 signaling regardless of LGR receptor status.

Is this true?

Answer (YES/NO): NO